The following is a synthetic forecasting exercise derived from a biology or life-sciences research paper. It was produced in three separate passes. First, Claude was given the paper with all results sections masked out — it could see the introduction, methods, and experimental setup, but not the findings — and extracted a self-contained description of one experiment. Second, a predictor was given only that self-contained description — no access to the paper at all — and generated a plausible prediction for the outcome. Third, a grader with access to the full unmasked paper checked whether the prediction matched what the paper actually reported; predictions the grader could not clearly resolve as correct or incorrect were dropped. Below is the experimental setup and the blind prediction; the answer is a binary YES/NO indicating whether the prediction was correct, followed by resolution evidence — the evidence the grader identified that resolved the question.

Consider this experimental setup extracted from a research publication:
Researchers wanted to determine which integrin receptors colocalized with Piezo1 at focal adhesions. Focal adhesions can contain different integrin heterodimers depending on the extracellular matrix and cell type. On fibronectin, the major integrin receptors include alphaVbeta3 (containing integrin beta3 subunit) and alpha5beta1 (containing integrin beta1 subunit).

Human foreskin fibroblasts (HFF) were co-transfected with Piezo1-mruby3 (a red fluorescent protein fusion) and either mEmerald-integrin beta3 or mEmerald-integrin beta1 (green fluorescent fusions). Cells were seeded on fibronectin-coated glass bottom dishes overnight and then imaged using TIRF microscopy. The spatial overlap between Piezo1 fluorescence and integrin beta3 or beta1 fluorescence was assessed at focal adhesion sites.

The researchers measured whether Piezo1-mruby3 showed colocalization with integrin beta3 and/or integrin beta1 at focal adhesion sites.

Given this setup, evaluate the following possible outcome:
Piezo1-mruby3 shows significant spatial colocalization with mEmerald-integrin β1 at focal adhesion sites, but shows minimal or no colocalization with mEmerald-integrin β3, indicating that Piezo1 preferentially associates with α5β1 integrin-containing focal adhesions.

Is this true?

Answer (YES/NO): NO